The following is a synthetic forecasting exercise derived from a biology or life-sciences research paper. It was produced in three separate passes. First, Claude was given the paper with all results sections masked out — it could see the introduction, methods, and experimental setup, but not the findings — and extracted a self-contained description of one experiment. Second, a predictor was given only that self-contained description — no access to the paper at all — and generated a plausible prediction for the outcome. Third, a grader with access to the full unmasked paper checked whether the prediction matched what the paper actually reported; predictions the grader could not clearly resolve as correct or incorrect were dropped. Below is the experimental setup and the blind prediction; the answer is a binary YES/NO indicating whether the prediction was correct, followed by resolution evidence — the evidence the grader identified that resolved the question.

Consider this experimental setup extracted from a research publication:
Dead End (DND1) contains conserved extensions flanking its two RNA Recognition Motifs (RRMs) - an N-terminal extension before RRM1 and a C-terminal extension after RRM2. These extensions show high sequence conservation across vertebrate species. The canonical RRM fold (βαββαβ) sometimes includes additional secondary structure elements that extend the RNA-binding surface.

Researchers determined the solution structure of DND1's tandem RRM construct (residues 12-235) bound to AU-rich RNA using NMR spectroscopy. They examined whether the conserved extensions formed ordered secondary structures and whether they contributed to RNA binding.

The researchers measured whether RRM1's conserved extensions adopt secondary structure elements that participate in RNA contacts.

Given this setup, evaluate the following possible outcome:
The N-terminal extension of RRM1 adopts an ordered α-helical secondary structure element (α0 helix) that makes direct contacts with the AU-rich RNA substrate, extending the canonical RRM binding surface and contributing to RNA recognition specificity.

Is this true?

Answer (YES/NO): NO